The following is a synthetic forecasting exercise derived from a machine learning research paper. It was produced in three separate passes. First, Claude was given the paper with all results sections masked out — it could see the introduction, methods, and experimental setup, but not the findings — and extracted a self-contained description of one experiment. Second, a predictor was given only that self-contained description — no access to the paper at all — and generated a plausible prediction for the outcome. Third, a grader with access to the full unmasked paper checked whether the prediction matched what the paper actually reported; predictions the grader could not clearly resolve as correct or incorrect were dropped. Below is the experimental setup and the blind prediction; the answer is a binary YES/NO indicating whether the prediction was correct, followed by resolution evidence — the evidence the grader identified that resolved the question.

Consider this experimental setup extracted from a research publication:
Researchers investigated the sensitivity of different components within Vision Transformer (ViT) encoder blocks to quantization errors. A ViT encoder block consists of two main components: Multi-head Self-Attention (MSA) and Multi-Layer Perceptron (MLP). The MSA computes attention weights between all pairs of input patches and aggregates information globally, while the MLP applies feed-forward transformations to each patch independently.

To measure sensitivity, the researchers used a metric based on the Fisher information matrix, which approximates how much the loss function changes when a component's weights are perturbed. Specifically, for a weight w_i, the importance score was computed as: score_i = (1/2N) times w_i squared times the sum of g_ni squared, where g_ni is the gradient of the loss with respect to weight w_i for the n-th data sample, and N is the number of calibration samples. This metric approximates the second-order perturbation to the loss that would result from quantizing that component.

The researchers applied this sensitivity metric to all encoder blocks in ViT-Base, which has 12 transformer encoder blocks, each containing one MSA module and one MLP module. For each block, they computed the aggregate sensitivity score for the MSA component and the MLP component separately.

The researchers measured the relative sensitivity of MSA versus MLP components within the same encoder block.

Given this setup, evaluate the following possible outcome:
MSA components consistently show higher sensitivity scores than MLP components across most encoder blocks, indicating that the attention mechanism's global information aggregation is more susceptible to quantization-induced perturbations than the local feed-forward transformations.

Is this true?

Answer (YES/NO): YES